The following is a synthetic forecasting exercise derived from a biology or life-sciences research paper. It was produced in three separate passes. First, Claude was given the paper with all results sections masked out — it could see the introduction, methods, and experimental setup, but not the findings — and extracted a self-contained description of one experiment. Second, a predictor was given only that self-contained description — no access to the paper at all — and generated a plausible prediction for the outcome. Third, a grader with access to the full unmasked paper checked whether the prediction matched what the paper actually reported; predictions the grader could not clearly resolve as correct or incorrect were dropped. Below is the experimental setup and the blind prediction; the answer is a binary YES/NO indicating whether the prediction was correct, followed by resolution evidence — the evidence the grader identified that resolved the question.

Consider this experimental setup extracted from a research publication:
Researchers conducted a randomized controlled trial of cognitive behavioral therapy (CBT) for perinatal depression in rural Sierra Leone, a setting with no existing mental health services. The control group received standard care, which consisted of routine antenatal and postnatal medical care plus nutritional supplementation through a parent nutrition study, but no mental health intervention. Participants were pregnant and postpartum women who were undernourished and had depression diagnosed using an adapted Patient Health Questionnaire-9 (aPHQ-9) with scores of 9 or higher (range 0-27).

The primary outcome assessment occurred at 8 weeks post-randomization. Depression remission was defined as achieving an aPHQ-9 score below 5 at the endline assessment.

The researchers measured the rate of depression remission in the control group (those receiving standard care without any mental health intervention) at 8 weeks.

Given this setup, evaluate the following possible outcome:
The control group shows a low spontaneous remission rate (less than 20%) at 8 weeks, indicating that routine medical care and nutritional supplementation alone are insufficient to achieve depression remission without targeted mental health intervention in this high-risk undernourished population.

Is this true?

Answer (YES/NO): NO